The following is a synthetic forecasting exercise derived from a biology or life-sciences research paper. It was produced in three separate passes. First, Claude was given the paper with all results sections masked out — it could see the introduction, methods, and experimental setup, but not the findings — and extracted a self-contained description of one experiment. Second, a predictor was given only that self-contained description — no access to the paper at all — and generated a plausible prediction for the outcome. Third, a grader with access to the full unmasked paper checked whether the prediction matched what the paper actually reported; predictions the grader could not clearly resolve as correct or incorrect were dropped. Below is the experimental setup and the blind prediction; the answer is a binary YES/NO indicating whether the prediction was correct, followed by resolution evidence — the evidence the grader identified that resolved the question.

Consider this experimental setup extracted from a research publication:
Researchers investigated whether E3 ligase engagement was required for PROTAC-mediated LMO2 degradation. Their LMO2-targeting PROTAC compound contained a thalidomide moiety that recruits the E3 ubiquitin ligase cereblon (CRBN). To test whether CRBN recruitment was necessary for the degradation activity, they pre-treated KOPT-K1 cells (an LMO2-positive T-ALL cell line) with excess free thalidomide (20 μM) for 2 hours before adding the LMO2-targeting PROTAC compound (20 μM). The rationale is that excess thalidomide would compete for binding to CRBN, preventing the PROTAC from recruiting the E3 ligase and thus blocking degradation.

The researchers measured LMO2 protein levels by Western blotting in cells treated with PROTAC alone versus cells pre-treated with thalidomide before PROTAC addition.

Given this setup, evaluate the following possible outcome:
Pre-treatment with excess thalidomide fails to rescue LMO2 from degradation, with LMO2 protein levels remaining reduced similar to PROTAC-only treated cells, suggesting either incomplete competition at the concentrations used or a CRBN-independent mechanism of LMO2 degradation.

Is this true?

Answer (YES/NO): NO